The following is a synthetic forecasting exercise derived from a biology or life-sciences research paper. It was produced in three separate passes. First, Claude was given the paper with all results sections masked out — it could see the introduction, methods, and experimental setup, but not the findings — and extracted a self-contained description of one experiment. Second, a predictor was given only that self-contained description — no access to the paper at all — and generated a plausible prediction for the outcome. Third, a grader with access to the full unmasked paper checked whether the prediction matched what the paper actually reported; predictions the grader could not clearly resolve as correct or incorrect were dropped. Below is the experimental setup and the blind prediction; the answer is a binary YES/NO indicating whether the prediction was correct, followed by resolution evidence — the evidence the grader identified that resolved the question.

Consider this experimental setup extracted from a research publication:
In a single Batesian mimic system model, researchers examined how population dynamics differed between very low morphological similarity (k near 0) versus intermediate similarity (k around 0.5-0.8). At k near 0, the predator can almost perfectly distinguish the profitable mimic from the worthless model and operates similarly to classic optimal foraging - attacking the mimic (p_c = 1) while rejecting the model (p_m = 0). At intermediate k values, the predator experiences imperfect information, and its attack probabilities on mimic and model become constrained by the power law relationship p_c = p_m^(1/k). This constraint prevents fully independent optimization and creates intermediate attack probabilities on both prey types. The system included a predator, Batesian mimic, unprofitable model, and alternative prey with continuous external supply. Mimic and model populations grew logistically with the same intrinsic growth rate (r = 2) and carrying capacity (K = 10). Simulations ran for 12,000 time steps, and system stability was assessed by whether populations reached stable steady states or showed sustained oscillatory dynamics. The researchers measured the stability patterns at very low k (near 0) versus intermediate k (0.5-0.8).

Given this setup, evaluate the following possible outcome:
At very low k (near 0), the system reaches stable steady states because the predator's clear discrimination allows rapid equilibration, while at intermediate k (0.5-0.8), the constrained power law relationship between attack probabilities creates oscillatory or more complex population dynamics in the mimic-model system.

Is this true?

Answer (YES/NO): NO